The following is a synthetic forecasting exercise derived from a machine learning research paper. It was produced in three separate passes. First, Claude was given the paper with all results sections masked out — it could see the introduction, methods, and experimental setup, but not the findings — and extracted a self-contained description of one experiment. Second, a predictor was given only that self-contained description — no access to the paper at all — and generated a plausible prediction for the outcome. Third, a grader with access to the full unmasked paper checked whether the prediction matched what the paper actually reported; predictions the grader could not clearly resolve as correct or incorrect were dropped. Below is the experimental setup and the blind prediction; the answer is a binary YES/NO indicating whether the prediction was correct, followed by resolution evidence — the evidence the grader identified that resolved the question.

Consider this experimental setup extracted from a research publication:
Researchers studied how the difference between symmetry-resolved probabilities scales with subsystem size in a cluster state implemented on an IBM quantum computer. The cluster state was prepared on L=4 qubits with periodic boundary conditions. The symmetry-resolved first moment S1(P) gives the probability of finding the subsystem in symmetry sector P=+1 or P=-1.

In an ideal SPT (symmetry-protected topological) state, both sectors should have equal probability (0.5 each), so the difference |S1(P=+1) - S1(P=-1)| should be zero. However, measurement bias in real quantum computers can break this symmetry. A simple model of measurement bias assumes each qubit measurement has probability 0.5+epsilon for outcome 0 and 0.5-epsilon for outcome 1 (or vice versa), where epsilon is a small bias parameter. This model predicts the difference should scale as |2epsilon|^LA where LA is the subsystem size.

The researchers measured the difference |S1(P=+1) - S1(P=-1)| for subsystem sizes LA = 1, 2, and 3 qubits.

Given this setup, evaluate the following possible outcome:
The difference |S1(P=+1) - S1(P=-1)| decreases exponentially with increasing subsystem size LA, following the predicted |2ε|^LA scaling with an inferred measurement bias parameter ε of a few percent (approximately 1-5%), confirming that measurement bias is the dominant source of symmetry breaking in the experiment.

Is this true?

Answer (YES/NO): NO